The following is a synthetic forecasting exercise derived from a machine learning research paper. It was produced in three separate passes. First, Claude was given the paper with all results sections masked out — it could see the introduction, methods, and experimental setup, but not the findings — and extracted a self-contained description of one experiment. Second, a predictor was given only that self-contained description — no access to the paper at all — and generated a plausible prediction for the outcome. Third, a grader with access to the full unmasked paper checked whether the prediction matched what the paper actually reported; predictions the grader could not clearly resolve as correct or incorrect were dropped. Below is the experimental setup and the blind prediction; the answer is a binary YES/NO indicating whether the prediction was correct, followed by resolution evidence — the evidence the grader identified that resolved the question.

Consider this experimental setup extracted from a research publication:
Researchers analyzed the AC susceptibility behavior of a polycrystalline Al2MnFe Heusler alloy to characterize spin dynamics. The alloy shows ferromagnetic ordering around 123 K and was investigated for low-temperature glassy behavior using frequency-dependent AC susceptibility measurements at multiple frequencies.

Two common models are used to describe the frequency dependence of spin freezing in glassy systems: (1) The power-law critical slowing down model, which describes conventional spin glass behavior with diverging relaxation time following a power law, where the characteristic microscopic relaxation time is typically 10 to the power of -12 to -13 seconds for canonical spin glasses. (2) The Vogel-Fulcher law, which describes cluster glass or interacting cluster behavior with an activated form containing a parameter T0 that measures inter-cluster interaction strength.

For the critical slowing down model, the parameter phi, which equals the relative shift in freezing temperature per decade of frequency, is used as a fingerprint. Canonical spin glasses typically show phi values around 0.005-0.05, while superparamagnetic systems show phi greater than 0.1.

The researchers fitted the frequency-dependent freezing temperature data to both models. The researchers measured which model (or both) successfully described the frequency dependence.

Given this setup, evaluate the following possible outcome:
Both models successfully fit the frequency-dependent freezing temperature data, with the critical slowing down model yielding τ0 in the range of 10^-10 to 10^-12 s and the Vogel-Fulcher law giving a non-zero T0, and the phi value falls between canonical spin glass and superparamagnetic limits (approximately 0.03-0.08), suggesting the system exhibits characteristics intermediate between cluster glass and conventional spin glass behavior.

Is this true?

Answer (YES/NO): NO